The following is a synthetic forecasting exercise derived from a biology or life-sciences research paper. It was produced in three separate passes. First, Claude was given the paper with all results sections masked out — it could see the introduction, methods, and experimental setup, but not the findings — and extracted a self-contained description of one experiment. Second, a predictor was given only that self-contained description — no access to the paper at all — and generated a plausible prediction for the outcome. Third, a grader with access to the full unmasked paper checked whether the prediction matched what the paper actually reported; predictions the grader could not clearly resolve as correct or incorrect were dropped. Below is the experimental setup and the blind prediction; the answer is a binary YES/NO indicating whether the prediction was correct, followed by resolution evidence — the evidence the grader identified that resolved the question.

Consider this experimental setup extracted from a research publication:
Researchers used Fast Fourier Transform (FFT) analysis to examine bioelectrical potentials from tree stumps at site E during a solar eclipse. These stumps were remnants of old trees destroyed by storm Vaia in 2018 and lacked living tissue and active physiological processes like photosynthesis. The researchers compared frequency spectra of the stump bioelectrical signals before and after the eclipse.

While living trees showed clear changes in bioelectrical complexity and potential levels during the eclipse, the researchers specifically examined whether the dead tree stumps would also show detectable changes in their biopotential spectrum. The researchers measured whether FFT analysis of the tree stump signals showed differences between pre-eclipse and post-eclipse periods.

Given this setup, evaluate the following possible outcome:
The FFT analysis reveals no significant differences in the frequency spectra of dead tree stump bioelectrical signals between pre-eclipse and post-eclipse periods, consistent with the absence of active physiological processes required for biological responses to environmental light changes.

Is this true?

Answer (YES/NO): NO